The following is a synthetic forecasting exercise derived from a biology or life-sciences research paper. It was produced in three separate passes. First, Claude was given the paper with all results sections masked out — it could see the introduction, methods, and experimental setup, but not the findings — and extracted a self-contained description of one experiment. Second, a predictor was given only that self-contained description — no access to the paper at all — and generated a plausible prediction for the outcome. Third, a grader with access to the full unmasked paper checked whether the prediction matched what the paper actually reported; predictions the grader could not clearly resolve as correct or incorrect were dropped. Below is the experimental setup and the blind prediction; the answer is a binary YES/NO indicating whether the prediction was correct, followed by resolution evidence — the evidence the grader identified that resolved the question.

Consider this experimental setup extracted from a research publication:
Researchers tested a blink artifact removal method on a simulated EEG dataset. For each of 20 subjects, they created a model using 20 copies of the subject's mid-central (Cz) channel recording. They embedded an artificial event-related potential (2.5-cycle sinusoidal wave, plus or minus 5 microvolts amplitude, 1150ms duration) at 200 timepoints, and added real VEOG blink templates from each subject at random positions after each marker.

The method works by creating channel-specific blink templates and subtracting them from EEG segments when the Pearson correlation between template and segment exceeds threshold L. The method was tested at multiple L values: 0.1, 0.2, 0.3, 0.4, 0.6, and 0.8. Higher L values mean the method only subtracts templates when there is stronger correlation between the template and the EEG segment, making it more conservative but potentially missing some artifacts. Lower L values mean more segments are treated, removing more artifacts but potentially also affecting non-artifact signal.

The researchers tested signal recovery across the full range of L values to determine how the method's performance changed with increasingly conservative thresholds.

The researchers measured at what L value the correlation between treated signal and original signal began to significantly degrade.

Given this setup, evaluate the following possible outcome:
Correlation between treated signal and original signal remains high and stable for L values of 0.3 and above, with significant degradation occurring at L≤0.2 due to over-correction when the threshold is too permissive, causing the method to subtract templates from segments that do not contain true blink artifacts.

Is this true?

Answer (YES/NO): NO